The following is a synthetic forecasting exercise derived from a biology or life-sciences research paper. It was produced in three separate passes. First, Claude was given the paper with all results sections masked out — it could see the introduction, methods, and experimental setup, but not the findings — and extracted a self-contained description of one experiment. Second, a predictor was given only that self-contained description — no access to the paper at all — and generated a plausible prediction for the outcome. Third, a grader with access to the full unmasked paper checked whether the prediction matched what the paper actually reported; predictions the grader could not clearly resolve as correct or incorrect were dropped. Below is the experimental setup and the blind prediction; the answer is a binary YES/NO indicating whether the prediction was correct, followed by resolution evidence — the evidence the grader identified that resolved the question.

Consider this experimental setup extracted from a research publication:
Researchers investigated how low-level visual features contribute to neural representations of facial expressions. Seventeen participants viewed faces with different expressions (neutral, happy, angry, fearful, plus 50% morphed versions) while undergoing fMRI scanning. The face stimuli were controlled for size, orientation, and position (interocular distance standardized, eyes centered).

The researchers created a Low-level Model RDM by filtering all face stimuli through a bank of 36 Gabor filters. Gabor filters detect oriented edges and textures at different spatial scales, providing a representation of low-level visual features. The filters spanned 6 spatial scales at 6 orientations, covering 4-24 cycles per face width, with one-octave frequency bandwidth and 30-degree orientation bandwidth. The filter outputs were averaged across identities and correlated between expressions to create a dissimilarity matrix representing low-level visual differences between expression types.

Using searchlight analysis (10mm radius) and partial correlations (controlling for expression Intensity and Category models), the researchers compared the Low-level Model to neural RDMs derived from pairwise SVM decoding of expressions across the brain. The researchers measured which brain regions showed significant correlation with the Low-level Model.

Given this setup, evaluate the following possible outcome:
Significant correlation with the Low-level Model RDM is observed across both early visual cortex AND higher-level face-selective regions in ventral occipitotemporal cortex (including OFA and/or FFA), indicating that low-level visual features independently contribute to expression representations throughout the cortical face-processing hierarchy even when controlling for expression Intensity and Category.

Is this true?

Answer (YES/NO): NO